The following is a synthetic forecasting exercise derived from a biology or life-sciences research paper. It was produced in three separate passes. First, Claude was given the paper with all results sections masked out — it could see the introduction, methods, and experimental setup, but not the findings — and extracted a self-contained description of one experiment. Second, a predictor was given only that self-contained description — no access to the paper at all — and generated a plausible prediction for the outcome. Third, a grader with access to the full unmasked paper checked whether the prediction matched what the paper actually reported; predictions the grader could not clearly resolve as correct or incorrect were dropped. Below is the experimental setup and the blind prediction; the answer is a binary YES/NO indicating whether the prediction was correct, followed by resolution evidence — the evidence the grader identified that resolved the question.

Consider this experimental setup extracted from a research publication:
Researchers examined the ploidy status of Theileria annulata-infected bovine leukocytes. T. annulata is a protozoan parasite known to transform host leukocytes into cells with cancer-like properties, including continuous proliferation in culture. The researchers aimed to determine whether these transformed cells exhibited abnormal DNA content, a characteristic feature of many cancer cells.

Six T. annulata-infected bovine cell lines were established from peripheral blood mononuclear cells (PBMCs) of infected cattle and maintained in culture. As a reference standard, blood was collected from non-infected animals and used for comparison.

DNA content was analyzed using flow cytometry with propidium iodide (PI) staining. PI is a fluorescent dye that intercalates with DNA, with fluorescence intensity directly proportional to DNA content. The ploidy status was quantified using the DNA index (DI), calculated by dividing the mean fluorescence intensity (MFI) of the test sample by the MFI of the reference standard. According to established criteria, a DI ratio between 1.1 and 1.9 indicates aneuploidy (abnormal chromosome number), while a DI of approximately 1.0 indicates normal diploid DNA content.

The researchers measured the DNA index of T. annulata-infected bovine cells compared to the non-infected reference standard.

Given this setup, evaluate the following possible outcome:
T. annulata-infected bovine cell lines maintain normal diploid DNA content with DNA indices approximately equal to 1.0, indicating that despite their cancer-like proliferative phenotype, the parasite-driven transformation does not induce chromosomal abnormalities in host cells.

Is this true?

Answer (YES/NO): NO